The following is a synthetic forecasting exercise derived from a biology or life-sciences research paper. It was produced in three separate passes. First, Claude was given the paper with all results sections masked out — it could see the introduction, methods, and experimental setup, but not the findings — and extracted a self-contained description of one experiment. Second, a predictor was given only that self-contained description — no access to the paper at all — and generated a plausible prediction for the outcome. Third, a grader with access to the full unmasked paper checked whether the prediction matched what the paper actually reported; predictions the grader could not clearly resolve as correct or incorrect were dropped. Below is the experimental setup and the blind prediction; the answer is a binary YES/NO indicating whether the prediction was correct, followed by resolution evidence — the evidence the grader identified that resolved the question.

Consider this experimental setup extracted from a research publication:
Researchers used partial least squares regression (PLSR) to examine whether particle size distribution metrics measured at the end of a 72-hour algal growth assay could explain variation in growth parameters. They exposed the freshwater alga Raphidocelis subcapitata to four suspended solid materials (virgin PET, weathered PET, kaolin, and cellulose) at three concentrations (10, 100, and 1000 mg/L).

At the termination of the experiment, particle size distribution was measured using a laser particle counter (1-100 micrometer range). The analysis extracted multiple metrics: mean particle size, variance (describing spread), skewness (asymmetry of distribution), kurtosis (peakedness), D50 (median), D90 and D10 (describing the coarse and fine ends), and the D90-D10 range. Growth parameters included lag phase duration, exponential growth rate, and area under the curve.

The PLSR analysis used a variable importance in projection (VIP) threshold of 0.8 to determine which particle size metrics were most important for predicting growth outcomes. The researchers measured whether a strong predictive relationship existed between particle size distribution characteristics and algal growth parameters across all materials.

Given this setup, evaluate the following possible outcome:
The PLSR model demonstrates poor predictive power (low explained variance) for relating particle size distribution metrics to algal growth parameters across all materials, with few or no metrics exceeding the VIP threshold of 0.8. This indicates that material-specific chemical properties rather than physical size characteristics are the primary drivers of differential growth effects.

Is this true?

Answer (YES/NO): NO